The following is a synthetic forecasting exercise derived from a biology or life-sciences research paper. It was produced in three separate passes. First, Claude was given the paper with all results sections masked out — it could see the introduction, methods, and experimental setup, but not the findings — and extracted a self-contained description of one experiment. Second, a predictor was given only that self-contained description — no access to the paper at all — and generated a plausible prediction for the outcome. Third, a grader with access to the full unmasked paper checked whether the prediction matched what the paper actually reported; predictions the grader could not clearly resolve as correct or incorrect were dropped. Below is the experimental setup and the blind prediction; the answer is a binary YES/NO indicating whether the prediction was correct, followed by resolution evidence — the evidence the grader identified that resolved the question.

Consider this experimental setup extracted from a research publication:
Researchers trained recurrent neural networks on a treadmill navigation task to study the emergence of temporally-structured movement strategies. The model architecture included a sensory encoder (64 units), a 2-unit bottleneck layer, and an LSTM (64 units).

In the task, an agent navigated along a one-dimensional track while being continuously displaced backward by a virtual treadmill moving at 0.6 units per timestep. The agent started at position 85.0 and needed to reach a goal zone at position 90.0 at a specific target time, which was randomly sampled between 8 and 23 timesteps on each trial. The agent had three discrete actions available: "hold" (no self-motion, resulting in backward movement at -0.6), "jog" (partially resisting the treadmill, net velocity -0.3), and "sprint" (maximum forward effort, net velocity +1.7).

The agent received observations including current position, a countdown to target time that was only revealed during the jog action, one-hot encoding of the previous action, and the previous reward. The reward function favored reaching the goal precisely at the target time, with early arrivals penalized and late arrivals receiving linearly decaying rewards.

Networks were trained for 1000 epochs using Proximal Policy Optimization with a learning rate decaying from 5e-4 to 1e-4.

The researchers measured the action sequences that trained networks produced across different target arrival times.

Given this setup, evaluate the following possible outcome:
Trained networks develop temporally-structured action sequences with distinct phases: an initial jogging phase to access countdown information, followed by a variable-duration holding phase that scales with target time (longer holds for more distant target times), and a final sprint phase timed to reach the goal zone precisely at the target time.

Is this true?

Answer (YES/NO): NO